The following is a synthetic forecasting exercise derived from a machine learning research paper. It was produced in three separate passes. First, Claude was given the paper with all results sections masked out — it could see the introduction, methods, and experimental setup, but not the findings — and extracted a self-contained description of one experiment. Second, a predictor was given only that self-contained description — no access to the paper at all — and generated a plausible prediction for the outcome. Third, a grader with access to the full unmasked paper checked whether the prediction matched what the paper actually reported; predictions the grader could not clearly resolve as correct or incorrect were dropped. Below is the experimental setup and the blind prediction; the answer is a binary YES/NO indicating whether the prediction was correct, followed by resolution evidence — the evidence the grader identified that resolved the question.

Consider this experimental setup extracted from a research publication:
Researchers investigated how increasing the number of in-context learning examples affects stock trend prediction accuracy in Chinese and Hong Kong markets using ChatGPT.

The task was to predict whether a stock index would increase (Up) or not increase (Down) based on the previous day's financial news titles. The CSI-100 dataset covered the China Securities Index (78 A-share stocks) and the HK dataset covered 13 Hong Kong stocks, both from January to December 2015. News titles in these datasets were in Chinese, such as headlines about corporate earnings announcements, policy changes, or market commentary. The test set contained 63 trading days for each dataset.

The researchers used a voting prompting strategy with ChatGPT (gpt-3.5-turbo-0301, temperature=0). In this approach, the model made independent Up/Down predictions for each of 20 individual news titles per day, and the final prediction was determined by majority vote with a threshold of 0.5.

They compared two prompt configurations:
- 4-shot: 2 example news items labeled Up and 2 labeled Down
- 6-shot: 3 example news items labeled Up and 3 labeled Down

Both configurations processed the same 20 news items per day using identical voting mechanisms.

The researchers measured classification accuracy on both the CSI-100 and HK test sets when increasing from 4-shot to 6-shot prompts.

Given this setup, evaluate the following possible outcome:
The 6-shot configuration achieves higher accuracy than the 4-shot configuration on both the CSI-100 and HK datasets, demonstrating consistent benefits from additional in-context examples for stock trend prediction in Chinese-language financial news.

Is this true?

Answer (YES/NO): NO